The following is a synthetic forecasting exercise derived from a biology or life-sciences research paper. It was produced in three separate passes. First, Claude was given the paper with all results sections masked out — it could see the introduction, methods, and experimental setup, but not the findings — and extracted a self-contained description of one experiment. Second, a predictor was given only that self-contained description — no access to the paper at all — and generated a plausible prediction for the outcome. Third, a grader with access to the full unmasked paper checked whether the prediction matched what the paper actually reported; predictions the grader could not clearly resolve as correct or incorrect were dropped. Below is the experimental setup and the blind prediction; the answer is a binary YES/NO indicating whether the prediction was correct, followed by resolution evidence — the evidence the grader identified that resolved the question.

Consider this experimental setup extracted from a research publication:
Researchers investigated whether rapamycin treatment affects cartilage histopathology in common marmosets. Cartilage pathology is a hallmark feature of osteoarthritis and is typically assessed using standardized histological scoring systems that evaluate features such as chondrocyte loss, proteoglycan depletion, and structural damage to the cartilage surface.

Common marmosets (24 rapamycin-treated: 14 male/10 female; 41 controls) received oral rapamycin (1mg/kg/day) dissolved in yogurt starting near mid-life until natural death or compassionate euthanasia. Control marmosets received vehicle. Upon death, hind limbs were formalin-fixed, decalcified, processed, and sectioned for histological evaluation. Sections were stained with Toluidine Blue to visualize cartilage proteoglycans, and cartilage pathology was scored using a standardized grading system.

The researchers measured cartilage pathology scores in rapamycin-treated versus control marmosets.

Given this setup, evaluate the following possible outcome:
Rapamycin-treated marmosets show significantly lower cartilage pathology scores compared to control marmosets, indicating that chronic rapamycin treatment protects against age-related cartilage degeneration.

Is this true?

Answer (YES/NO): NO